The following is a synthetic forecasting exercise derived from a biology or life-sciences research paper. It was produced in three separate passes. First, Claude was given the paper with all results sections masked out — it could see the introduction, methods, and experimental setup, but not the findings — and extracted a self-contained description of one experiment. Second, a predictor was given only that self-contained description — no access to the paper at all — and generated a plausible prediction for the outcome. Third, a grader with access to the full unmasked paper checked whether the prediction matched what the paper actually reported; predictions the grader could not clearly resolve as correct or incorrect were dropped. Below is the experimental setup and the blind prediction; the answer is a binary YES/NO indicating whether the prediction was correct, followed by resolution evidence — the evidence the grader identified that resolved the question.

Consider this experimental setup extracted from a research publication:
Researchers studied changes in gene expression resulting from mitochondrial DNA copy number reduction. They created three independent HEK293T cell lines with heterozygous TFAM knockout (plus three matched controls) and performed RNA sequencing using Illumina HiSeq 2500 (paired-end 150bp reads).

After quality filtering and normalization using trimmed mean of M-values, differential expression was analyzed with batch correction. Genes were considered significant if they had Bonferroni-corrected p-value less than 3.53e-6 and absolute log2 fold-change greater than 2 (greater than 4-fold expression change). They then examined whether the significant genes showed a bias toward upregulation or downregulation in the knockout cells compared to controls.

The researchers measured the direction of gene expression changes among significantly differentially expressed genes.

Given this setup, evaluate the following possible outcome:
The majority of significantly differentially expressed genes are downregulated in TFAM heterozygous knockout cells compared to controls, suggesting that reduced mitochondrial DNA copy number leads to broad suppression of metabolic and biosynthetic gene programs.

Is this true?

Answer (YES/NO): NO